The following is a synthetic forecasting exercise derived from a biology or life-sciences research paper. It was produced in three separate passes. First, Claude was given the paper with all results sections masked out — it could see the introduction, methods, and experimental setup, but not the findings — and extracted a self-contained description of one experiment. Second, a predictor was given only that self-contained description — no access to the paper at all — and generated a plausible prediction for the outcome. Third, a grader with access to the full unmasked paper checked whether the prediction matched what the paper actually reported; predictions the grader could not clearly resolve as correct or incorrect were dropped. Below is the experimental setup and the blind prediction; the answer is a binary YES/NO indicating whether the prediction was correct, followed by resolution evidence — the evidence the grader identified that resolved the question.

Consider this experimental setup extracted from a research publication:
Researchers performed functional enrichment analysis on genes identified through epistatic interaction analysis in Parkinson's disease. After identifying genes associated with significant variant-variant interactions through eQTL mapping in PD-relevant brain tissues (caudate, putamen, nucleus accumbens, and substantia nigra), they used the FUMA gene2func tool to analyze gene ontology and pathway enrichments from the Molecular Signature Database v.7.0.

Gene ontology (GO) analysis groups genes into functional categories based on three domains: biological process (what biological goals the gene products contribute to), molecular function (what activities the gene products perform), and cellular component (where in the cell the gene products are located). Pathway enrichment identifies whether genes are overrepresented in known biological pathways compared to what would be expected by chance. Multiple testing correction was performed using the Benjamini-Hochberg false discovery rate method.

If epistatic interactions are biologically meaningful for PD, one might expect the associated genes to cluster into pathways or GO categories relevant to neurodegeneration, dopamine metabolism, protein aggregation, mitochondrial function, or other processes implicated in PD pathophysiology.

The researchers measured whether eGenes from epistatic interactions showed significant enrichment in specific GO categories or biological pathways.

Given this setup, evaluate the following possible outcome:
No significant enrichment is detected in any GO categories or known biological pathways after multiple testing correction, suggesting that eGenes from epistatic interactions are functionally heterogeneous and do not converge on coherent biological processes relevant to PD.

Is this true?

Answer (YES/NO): NO